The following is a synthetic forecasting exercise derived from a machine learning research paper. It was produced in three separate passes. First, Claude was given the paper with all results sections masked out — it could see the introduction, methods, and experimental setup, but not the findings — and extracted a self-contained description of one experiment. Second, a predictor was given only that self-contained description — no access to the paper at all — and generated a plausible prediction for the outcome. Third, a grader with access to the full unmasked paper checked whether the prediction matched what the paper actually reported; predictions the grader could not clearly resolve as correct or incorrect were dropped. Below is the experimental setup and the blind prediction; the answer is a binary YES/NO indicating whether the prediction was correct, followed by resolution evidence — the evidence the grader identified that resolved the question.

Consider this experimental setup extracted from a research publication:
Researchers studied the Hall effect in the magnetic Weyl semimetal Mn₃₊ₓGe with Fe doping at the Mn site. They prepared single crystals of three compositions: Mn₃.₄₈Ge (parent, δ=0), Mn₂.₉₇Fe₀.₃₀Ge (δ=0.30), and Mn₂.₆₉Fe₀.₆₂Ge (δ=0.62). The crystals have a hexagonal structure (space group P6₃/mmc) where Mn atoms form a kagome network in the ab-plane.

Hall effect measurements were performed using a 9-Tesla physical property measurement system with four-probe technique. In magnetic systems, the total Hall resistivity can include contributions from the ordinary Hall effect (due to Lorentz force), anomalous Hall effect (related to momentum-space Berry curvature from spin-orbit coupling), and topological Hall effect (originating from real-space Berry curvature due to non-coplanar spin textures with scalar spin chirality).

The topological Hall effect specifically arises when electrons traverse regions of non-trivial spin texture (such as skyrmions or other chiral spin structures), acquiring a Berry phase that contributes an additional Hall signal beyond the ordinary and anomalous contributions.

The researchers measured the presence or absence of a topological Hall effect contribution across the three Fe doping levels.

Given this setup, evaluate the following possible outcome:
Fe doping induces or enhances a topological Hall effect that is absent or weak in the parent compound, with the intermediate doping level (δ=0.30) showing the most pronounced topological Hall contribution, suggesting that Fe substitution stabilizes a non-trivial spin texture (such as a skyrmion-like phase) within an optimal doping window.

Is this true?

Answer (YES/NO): YES